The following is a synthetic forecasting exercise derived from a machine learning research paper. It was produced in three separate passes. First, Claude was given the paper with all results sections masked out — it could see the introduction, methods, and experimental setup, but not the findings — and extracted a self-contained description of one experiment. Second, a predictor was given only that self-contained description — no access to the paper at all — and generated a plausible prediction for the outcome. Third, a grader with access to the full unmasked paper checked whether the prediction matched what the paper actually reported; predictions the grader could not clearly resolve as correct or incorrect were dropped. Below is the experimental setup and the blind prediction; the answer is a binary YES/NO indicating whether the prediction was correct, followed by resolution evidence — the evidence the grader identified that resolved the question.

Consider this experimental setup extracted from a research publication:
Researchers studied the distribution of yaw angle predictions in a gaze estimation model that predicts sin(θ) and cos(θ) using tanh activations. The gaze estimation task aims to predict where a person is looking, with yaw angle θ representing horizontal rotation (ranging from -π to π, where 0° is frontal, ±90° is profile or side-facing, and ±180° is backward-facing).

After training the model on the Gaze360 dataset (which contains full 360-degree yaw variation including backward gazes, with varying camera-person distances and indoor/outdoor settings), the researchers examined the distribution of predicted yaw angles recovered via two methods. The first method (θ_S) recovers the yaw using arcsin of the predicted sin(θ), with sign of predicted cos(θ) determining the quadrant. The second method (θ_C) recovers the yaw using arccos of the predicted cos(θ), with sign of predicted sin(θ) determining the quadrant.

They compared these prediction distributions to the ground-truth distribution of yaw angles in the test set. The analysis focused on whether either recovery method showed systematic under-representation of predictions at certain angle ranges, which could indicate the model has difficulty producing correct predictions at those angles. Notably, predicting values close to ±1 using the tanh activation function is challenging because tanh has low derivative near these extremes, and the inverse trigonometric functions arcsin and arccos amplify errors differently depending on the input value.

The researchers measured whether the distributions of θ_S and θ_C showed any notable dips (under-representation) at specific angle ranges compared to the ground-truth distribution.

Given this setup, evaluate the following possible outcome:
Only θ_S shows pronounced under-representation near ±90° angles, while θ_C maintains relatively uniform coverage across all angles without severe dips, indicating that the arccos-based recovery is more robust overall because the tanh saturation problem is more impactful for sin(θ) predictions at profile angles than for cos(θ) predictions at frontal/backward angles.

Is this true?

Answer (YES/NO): NO